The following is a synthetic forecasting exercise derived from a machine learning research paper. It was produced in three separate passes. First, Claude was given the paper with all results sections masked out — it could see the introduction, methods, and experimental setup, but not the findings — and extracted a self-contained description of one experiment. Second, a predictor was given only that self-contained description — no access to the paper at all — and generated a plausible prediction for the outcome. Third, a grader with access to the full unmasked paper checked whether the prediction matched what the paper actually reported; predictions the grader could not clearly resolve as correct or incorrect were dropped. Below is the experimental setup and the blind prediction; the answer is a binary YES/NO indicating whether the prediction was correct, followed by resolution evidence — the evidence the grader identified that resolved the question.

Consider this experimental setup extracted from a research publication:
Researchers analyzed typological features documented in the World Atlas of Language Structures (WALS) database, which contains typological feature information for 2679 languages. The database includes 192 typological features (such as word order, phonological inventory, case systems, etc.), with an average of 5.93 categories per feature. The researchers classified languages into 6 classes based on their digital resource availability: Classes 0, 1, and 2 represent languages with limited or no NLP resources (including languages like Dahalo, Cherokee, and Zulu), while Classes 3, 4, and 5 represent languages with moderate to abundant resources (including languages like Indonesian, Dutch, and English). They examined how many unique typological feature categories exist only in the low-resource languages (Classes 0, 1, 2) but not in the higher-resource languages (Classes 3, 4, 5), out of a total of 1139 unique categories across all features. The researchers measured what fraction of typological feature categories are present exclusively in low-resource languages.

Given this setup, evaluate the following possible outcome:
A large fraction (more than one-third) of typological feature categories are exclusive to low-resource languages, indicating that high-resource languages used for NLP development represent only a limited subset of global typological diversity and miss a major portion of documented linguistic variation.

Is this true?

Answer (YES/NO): YES